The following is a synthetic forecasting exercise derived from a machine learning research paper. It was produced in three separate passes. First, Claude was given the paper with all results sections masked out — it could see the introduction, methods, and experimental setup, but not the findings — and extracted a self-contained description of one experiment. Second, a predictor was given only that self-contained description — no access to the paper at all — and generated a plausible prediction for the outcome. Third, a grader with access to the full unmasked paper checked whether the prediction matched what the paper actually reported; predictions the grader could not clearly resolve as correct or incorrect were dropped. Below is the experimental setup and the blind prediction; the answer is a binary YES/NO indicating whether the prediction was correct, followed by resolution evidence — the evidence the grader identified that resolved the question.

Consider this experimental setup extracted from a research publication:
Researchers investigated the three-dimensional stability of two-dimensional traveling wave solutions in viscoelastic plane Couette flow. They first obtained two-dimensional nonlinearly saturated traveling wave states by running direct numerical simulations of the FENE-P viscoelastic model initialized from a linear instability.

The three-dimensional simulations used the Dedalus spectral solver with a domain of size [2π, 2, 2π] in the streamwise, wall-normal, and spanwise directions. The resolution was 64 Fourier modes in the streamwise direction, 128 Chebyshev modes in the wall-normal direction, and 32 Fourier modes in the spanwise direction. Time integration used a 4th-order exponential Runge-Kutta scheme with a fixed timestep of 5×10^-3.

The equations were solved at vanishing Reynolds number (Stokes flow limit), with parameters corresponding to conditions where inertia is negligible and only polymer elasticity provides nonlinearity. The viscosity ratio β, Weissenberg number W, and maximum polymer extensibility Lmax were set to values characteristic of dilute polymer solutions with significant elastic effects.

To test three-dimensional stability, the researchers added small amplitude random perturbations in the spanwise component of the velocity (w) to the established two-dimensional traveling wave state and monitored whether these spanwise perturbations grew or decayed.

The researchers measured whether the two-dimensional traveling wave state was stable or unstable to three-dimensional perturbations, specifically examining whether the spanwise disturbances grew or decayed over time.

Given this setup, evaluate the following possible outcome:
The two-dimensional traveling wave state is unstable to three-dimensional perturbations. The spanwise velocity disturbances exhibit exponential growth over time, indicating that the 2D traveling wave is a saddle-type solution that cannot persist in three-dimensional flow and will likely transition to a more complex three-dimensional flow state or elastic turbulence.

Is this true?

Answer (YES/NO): YES